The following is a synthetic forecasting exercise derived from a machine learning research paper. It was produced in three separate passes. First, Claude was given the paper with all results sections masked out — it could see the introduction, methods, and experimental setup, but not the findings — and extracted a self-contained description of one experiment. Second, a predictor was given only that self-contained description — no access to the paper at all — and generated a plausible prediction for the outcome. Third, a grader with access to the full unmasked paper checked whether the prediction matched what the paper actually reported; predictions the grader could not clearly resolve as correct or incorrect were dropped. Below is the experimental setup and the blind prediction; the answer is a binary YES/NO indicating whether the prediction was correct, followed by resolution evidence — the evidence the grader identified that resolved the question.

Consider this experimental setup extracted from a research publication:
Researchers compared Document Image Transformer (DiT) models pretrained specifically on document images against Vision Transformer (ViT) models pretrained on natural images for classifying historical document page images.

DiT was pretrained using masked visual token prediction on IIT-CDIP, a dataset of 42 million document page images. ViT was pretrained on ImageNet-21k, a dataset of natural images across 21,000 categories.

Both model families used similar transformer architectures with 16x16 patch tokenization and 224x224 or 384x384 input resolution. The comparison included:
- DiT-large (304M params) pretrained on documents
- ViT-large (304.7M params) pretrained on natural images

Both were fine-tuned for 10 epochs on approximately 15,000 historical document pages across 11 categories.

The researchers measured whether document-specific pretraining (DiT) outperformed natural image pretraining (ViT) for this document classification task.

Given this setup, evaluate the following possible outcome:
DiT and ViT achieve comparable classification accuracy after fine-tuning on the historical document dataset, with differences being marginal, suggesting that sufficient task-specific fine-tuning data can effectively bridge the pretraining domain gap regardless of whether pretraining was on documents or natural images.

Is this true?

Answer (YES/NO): YES